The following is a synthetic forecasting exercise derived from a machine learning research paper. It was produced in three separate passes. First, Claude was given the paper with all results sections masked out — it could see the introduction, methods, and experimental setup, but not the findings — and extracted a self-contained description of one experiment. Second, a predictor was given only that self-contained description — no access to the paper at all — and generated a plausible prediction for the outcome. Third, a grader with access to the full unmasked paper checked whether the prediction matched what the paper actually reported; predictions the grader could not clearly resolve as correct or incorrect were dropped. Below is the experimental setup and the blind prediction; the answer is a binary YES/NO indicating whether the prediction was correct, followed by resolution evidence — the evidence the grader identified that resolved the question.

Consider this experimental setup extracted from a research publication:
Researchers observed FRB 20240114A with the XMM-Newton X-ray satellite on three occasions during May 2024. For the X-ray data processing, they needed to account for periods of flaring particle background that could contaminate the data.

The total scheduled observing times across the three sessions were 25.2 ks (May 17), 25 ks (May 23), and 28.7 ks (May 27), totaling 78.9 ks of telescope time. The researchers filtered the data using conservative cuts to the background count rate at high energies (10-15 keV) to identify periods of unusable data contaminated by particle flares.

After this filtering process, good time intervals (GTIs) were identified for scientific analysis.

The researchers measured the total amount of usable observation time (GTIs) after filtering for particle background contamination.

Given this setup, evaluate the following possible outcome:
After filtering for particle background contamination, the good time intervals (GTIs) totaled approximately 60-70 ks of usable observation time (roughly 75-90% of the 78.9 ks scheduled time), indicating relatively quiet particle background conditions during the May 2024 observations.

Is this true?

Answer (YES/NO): NO